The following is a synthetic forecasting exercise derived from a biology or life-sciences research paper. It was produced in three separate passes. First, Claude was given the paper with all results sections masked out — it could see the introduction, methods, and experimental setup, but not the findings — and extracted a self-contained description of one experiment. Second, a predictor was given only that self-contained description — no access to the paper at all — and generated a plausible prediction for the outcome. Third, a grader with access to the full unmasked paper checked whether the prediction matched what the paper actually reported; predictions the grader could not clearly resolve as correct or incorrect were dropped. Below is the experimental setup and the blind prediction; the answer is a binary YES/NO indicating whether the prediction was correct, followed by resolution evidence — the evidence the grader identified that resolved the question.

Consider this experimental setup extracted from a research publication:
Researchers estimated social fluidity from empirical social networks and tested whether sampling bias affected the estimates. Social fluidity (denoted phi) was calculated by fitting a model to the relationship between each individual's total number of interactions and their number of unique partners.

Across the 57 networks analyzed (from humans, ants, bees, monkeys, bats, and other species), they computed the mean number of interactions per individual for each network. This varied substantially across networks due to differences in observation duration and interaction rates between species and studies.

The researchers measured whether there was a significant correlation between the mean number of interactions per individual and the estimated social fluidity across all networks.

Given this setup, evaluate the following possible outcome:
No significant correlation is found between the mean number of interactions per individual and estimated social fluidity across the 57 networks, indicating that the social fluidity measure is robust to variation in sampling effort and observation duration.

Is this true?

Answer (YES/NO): YES